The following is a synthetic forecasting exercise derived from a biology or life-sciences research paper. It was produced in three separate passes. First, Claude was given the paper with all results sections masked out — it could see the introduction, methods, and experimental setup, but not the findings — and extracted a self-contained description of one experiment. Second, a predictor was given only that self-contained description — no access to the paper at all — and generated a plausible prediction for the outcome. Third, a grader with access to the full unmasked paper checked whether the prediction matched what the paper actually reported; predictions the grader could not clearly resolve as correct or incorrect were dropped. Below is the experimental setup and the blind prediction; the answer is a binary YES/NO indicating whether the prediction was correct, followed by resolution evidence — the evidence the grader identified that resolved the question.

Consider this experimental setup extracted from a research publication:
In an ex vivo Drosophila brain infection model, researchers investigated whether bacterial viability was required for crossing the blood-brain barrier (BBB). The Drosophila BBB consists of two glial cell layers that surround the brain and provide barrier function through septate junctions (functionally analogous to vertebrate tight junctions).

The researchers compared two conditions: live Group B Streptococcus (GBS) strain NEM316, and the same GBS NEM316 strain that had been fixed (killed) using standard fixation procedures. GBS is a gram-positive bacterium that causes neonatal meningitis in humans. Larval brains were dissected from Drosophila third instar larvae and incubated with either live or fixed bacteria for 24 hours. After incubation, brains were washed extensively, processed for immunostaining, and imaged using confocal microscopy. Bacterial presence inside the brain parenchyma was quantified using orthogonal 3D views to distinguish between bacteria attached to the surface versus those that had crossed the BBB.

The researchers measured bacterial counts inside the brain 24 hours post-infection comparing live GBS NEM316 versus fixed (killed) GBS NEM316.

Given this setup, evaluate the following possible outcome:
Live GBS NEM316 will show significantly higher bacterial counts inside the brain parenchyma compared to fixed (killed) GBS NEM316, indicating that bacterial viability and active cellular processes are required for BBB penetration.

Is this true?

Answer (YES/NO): YES